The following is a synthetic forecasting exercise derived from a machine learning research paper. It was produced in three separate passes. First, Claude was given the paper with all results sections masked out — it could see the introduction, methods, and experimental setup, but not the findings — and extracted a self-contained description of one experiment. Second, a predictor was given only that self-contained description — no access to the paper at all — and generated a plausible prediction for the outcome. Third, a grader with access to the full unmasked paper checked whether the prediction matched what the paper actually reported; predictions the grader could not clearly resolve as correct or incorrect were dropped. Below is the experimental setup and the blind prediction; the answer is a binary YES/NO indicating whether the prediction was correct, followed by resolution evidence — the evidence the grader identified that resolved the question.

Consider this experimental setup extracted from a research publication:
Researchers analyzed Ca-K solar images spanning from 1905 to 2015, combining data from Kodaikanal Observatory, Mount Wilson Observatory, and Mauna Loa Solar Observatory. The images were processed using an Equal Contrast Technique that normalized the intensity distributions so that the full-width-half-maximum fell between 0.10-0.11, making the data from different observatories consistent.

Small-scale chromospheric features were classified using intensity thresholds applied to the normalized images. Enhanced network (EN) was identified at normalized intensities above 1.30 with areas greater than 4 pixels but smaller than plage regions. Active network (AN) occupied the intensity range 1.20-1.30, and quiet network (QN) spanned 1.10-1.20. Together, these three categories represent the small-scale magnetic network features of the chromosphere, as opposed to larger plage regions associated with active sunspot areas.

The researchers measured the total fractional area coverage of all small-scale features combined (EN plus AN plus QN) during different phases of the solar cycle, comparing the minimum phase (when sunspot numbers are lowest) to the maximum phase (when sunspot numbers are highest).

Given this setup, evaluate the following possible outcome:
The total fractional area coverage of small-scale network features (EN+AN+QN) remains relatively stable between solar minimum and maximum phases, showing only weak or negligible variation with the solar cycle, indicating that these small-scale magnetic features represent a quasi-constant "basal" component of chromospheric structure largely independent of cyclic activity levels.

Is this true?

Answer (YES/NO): NO